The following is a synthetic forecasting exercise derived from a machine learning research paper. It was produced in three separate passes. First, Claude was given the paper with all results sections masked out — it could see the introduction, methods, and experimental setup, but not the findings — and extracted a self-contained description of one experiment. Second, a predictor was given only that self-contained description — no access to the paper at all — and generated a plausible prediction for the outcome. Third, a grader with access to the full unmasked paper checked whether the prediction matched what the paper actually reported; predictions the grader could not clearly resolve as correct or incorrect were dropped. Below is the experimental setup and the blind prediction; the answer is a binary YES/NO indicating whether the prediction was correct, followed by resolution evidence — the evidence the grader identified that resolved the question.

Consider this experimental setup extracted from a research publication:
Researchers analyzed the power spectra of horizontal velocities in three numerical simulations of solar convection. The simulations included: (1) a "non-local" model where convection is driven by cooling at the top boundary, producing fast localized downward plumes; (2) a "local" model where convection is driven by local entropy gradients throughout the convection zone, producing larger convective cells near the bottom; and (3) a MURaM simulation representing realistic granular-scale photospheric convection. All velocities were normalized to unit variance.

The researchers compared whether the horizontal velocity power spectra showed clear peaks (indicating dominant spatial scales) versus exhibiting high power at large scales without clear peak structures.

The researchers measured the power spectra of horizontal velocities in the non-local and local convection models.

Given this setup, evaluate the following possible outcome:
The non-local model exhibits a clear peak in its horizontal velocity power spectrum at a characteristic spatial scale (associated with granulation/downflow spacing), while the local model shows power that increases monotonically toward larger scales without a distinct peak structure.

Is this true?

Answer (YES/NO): NO